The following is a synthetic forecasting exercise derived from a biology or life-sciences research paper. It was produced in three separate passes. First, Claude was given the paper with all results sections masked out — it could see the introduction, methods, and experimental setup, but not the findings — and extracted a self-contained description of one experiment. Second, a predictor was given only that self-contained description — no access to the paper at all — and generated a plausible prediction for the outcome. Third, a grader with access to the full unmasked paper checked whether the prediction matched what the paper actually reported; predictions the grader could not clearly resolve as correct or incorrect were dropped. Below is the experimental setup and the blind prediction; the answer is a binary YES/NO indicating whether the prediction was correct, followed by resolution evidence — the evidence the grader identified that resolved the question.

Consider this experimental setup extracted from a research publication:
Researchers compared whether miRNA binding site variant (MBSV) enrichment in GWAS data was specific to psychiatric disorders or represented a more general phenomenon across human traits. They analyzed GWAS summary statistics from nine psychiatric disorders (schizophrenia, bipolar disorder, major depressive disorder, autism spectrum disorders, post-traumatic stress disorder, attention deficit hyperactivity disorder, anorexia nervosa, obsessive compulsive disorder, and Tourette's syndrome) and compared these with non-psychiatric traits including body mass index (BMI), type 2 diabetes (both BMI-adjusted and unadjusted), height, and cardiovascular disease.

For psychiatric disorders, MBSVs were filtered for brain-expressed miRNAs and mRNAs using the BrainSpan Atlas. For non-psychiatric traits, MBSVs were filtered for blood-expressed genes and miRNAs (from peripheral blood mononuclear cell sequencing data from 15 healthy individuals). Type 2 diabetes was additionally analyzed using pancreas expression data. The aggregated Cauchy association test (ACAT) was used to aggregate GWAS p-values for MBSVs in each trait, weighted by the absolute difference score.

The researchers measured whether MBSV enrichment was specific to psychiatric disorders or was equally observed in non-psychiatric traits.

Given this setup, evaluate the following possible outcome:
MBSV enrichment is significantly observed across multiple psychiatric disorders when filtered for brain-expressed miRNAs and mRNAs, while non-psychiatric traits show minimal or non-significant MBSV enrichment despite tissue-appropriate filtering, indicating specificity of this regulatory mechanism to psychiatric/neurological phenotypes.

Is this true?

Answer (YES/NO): NO